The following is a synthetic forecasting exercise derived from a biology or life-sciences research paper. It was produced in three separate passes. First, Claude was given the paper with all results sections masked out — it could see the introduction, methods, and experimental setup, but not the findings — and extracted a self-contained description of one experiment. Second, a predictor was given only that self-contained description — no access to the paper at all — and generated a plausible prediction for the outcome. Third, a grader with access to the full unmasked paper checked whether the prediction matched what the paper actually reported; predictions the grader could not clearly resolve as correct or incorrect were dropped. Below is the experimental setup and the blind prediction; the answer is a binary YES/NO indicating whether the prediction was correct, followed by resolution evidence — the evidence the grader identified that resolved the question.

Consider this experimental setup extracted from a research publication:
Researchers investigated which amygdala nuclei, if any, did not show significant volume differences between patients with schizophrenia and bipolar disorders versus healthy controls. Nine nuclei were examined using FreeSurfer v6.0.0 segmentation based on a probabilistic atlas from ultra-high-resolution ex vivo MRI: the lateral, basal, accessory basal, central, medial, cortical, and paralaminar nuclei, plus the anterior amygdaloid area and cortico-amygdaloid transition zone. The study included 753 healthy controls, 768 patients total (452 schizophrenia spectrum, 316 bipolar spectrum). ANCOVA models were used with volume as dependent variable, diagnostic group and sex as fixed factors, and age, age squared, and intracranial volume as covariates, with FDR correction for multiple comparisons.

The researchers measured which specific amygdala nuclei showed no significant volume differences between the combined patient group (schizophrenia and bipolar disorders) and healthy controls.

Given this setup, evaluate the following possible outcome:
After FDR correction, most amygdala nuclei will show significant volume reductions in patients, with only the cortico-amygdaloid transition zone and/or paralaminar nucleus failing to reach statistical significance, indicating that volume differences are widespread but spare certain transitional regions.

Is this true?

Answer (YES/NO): NO